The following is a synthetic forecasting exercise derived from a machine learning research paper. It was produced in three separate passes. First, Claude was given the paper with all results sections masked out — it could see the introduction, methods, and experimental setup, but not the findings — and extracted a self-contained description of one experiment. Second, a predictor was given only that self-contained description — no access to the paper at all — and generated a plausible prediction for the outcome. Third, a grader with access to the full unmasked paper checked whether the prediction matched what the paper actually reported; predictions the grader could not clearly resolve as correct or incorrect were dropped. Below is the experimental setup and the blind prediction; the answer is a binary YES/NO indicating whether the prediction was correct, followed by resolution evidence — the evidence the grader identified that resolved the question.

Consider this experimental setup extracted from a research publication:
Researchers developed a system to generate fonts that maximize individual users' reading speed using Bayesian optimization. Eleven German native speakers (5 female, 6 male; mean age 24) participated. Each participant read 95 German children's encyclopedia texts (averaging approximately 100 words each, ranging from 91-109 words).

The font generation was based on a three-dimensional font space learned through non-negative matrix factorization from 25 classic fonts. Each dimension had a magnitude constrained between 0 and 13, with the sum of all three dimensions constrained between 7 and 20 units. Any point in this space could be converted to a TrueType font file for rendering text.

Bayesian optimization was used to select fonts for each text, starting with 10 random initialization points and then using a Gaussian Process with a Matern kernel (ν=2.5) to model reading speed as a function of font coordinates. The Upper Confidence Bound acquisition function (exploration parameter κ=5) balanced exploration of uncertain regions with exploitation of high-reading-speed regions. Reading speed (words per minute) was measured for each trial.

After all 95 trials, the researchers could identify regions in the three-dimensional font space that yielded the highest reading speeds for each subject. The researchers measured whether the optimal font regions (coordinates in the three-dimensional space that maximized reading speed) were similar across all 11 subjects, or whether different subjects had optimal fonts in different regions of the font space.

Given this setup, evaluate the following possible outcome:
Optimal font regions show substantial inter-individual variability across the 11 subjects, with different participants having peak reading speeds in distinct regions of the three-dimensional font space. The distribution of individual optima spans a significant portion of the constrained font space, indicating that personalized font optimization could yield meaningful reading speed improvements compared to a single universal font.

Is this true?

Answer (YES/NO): NO